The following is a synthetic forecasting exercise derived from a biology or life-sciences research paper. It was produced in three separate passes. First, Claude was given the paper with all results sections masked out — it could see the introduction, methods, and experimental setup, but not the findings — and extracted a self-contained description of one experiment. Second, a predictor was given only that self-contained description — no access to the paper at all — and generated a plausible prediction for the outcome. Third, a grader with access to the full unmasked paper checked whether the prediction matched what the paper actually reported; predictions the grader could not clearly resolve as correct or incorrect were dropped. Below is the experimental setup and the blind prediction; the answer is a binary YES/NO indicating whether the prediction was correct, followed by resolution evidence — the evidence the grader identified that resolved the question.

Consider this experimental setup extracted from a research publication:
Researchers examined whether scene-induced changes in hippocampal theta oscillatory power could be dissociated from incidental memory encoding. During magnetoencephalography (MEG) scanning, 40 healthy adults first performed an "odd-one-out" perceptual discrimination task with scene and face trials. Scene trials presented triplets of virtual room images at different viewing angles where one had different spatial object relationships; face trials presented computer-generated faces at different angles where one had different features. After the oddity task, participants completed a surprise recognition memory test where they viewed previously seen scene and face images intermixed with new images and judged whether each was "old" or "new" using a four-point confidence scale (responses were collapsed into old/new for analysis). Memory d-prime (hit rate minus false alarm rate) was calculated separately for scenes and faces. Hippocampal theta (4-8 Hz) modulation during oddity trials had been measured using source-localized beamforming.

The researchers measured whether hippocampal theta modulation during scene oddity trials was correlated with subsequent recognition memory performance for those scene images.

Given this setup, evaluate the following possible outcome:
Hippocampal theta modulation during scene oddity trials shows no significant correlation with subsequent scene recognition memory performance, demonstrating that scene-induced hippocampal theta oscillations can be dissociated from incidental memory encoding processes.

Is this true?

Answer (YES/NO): YES